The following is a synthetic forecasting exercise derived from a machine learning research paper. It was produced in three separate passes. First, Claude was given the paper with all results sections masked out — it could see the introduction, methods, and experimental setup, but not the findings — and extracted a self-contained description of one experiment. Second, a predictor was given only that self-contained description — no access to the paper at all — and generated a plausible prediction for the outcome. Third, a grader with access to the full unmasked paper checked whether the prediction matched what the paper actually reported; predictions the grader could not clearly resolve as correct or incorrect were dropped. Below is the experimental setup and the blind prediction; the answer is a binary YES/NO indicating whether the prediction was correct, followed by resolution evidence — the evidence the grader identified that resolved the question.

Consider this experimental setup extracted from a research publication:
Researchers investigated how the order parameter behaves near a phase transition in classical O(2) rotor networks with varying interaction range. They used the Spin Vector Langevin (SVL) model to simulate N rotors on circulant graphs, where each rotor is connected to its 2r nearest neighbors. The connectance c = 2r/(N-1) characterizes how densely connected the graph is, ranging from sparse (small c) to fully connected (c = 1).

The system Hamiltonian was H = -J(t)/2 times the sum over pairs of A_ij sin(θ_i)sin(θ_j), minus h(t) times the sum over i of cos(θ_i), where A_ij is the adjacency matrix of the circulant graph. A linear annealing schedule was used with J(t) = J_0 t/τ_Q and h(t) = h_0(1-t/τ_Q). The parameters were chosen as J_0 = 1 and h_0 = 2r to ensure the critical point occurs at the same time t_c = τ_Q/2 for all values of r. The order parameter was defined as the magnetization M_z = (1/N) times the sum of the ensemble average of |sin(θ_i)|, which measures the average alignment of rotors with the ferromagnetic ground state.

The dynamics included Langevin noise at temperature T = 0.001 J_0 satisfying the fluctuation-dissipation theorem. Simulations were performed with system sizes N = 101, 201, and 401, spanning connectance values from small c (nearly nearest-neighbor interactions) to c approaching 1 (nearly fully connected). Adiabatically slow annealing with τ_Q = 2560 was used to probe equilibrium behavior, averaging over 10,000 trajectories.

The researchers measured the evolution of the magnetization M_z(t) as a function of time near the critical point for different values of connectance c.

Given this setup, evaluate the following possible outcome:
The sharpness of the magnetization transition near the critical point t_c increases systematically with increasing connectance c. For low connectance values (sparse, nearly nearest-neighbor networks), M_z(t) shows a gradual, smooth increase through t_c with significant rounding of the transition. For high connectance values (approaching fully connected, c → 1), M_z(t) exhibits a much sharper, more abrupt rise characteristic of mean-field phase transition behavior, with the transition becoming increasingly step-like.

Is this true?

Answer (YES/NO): NO